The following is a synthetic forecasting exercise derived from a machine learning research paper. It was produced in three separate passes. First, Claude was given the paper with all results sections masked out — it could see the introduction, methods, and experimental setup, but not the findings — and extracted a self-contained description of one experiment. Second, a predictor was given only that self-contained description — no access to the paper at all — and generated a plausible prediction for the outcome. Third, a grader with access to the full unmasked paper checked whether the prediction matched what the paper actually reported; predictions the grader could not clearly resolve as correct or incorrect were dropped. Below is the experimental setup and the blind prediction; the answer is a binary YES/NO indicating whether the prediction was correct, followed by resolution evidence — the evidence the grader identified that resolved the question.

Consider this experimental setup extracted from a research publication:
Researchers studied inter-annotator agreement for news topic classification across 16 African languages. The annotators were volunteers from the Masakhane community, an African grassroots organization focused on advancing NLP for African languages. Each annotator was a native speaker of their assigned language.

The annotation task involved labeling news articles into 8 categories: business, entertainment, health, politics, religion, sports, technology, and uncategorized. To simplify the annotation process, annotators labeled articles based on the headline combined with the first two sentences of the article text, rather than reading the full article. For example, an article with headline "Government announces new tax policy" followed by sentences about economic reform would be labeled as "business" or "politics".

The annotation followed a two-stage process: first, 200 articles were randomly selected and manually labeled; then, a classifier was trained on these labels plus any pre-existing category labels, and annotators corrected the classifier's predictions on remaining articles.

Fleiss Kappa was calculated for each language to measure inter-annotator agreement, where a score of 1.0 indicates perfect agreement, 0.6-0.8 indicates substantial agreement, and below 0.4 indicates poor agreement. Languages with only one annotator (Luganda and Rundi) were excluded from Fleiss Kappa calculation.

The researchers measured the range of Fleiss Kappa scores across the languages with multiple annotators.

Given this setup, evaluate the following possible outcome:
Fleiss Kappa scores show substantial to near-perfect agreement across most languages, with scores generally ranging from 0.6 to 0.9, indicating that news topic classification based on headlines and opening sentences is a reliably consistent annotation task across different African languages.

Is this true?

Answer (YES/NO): NO